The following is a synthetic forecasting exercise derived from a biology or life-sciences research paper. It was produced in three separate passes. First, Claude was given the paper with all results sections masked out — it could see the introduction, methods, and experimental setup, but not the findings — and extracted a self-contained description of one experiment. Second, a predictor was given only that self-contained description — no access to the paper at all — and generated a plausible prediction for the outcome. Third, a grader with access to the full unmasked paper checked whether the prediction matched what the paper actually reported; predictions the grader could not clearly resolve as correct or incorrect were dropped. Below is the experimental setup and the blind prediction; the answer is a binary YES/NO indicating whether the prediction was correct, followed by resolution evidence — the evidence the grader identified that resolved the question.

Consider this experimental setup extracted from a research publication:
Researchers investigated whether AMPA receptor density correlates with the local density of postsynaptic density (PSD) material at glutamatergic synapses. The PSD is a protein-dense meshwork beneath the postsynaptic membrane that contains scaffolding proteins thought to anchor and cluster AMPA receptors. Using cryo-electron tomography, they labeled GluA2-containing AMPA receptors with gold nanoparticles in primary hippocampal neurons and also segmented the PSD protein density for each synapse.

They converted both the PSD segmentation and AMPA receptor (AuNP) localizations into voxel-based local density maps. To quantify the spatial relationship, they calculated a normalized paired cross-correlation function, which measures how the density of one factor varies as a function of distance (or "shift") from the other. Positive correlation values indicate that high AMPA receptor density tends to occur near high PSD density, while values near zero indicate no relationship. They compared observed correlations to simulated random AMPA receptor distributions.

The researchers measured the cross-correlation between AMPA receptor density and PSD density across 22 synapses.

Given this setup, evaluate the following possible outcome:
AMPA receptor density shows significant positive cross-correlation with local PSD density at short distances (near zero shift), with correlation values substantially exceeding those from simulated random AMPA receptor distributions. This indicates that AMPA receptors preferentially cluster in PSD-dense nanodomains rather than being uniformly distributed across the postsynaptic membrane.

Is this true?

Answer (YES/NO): NO